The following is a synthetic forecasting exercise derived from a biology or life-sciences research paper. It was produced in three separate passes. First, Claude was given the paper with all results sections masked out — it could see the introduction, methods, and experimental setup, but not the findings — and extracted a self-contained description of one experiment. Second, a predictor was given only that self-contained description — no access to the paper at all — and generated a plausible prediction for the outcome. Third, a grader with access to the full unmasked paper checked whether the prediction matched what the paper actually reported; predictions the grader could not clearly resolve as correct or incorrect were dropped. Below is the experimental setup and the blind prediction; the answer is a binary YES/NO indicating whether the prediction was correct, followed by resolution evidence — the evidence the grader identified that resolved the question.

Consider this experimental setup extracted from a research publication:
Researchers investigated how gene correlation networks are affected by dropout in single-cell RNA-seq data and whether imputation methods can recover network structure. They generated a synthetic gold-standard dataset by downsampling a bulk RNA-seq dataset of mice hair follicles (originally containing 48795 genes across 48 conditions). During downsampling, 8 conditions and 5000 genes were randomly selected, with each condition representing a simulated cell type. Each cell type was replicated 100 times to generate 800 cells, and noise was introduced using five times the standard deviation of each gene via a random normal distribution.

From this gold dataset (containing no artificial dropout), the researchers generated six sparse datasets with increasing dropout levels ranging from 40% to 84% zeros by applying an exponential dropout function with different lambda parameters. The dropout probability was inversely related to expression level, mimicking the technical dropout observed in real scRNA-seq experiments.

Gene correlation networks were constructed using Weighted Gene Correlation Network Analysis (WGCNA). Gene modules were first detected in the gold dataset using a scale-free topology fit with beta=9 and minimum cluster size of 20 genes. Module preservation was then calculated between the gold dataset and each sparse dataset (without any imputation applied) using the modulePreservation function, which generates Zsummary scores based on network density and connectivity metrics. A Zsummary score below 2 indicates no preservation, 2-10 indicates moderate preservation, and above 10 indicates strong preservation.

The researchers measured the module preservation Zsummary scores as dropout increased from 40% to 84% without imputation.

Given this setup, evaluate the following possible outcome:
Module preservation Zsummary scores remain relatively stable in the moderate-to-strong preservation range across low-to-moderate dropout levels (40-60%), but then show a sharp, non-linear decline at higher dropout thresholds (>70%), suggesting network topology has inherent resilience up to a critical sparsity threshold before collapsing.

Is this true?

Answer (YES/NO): NO